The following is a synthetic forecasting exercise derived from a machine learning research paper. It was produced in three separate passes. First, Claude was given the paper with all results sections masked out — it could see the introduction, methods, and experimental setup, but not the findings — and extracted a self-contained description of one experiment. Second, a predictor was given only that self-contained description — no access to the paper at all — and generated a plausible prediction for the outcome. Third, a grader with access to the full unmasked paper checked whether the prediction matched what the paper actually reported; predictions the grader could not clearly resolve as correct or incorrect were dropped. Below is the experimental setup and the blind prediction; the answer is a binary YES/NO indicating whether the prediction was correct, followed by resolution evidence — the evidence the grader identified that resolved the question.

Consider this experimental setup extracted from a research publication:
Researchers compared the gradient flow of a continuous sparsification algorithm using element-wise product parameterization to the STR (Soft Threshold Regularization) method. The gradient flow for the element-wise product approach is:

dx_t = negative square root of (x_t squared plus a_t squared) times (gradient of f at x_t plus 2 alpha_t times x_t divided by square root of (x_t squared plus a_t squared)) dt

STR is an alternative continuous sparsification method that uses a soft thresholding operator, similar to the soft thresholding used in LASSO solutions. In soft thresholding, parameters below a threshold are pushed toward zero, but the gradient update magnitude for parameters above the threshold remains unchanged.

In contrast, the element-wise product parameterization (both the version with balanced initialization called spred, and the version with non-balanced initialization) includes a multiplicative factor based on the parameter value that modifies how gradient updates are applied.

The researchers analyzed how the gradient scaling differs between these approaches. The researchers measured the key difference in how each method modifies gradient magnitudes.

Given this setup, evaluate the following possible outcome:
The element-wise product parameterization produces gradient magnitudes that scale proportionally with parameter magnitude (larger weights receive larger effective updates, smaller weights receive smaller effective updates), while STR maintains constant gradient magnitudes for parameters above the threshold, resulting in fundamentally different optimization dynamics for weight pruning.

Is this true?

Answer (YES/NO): YES